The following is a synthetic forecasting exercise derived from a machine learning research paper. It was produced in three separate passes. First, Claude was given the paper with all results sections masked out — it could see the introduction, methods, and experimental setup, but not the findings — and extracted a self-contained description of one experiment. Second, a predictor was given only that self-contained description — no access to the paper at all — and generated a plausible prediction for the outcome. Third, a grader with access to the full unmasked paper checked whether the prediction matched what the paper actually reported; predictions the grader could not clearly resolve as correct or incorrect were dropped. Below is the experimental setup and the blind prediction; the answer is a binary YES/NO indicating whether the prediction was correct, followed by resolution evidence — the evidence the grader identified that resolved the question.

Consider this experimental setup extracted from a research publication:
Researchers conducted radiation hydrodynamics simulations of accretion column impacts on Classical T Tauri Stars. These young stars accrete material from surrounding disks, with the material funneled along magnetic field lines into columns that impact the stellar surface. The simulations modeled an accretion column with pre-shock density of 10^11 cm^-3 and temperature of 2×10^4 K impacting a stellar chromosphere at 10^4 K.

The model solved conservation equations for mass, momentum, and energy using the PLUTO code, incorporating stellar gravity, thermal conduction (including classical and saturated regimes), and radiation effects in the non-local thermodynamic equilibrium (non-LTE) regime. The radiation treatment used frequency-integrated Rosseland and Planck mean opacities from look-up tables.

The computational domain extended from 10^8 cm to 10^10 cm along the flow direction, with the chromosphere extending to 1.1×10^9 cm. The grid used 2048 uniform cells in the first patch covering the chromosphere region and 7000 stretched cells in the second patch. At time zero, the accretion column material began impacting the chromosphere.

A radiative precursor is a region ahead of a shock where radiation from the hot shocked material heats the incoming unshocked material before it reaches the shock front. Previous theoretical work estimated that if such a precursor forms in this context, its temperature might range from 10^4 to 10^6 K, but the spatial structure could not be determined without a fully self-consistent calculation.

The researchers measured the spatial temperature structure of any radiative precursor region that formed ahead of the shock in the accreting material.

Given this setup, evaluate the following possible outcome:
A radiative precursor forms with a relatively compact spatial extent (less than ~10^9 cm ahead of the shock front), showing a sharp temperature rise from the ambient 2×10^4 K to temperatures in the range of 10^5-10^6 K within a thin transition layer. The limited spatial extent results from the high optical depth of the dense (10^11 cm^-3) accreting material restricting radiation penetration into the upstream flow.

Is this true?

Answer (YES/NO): NO